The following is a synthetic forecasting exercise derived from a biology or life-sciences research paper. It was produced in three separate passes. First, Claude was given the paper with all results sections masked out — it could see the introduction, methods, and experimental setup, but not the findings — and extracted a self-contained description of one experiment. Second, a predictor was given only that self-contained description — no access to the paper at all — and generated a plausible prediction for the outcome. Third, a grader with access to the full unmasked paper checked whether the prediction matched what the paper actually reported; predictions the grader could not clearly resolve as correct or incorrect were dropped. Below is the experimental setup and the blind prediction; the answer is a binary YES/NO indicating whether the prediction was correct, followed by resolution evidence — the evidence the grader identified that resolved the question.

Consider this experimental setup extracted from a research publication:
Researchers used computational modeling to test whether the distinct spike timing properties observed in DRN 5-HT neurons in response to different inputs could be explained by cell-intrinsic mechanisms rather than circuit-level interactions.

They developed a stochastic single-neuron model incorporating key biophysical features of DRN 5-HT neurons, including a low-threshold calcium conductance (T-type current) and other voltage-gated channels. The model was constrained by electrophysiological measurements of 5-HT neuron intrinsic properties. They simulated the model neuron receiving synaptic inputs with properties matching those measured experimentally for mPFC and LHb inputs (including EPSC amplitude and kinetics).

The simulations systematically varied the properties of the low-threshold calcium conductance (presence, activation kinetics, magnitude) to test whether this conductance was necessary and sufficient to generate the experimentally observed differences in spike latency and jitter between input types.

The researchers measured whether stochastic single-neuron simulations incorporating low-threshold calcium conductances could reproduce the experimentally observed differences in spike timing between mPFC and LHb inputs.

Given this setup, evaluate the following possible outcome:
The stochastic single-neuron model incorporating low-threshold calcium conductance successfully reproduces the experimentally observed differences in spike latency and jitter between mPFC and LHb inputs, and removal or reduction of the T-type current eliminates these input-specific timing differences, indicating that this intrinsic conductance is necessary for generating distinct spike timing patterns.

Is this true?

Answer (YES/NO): YES